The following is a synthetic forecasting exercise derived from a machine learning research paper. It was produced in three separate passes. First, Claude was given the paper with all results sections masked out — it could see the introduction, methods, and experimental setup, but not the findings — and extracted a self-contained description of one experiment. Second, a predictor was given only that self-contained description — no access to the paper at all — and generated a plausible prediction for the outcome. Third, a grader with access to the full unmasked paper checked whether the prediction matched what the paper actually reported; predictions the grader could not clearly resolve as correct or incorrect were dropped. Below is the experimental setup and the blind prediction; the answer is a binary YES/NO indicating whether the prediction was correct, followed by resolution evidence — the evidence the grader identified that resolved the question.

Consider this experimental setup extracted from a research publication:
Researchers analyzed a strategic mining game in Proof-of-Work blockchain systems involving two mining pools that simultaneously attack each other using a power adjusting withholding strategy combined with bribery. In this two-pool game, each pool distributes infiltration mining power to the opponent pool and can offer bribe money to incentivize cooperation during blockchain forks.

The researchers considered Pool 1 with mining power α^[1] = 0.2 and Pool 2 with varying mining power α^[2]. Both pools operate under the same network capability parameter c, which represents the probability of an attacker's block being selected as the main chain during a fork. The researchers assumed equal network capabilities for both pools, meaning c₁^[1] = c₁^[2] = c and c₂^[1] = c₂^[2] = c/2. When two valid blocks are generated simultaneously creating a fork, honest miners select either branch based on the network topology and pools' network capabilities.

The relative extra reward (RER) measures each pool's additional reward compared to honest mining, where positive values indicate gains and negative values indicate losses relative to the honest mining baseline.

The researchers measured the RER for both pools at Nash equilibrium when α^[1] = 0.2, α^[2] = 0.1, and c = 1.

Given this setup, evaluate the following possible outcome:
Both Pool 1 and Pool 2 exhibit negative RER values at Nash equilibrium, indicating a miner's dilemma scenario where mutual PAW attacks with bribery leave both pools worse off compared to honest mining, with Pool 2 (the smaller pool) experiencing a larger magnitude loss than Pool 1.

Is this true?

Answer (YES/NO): NO